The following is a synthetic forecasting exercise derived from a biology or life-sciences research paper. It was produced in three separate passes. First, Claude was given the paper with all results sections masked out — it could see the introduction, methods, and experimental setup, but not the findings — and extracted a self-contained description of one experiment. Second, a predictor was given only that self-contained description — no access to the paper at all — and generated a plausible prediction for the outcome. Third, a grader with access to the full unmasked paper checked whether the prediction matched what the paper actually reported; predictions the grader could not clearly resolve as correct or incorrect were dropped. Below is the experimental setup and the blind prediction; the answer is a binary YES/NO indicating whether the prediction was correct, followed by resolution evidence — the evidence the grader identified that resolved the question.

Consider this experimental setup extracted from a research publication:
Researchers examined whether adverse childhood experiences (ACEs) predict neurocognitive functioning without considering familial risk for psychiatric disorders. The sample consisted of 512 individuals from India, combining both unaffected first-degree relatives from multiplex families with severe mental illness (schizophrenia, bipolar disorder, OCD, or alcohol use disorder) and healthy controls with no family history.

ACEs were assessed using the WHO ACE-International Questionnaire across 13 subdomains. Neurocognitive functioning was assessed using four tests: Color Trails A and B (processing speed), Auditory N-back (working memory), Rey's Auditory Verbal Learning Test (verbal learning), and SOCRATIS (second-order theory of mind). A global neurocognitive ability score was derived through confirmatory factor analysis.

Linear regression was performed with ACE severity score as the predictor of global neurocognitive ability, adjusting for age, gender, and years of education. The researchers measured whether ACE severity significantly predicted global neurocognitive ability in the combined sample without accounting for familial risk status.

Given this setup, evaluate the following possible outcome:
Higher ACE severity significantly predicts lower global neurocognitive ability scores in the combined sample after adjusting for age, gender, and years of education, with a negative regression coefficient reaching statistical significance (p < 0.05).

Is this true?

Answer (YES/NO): YES